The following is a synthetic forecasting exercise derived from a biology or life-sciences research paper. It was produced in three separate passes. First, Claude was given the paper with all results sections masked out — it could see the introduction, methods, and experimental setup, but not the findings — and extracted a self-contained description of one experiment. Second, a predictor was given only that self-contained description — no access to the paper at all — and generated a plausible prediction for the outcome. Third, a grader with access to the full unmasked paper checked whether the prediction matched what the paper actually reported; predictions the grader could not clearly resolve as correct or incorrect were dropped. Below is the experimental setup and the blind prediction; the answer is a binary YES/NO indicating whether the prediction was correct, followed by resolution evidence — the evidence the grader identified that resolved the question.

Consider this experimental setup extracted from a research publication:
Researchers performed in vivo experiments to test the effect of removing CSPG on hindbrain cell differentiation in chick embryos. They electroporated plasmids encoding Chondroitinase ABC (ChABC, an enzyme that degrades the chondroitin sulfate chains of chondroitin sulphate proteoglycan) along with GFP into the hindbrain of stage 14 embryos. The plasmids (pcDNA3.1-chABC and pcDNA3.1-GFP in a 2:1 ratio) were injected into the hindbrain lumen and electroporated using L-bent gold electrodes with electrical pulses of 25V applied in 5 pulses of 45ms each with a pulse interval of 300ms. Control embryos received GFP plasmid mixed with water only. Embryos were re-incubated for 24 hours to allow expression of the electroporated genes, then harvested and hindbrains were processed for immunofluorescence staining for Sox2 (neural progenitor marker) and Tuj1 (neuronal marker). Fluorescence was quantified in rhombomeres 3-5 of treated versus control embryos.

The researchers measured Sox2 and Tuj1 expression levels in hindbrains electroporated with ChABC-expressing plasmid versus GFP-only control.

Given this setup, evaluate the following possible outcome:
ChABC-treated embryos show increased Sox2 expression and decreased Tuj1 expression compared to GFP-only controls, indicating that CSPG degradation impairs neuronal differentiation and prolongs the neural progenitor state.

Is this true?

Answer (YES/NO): NO